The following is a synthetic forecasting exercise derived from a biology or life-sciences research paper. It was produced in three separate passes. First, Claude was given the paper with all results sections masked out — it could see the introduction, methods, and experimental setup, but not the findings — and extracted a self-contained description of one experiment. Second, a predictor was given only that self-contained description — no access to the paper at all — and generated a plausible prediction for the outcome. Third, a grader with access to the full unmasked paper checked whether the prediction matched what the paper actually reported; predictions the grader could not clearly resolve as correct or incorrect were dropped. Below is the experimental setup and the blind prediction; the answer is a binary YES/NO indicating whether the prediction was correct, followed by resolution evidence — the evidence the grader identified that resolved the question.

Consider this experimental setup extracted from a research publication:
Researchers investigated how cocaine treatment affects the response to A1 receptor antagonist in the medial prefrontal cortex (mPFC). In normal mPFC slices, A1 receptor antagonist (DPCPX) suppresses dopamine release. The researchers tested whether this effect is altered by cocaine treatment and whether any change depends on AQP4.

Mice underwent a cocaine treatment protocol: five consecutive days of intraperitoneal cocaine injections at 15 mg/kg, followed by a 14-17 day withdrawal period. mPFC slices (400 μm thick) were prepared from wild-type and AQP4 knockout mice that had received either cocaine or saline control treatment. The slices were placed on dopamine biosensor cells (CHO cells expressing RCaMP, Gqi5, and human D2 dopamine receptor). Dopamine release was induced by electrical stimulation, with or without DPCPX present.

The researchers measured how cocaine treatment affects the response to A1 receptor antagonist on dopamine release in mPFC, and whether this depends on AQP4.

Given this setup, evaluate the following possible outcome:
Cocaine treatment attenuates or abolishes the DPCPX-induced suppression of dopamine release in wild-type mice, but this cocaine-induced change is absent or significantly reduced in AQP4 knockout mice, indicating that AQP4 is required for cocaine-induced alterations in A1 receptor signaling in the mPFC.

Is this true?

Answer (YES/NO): YES